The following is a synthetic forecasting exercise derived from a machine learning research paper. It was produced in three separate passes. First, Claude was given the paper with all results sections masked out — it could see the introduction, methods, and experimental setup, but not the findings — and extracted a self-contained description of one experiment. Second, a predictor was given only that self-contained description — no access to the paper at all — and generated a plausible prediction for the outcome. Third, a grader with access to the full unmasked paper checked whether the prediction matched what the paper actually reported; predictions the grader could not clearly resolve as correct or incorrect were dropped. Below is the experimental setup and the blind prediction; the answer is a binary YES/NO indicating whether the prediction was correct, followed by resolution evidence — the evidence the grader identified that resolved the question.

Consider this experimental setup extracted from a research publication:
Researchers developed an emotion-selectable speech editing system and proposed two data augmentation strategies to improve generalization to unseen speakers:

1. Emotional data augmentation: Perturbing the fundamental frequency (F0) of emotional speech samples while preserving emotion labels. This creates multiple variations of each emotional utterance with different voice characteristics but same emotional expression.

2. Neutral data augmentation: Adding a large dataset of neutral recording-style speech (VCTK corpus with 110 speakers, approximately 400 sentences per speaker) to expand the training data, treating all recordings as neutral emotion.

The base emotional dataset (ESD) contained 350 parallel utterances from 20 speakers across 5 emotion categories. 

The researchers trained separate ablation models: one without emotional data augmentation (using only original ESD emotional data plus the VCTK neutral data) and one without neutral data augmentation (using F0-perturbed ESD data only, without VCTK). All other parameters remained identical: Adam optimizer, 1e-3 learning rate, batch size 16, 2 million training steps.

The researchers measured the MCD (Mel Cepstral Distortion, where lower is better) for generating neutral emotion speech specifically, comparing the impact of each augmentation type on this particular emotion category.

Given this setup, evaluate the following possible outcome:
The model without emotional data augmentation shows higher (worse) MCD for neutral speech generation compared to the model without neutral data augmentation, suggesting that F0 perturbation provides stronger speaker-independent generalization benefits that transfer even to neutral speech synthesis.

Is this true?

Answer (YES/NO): NO